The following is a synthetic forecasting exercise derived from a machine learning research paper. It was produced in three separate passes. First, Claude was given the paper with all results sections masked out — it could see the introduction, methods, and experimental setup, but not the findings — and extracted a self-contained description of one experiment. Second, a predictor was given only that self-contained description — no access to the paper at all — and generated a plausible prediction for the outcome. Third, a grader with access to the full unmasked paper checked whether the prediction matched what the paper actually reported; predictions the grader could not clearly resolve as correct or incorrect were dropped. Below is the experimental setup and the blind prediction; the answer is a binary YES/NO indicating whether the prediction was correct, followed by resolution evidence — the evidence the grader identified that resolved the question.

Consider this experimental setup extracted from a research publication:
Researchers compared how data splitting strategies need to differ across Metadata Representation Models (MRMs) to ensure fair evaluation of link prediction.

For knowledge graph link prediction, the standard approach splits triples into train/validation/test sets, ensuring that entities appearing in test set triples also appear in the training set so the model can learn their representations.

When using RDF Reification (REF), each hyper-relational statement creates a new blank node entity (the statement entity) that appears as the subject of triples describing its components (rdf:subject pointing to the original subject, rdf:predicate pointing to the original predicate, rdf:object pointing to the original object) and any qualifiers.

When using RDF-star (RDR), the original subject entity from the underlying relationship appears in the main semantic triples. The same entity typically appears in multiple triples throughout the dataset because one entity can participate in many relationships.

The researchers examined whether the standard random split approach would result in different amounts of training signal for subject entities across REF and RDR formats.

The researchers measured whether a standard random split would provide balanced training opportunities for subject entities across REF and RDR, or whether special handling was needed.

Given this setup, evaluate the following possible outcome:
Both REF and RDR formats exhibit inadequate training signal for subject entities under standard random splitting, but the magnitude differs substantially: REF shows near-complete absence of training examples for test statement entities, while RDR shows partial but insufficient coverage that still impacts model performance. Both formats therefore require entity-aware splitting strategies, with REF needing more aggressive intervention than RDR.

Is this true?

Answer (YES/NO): NO